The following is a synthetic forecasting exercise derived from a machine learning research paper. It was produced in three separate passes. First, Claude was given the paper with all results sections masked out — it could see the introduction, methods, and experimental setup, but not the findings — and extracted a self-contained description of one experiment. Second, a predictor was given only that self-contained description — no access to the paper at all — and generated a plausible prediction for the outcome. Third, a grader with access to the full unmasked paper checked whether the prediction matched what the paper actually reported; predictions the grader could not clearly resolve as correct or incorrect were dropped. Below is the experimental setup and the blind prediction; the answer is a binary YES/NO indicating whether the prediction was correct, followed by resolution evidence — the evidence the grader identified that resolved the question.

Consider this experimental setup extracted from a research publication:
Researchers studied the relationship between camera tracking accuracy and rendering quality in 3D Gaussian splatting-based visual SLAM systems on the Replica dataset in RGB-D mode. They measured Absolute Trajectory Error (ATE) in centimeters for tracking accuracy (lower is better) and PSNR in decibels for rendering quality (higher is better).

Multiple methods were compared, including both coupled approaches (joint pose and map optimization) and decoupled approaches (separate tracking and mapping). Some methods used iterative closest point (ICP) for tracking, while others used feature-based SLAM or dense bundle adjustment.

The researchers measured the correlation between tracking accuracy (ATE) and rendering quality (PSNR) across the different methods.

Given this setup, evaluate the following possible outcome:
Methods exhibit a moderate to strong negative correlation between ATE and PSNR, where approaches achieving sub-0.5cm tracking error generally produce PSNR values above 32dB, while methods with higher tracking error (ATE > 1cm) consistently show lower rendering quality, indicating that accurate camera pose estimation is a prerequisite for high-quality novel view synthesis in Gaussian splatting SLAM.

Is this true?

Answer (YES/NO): NO